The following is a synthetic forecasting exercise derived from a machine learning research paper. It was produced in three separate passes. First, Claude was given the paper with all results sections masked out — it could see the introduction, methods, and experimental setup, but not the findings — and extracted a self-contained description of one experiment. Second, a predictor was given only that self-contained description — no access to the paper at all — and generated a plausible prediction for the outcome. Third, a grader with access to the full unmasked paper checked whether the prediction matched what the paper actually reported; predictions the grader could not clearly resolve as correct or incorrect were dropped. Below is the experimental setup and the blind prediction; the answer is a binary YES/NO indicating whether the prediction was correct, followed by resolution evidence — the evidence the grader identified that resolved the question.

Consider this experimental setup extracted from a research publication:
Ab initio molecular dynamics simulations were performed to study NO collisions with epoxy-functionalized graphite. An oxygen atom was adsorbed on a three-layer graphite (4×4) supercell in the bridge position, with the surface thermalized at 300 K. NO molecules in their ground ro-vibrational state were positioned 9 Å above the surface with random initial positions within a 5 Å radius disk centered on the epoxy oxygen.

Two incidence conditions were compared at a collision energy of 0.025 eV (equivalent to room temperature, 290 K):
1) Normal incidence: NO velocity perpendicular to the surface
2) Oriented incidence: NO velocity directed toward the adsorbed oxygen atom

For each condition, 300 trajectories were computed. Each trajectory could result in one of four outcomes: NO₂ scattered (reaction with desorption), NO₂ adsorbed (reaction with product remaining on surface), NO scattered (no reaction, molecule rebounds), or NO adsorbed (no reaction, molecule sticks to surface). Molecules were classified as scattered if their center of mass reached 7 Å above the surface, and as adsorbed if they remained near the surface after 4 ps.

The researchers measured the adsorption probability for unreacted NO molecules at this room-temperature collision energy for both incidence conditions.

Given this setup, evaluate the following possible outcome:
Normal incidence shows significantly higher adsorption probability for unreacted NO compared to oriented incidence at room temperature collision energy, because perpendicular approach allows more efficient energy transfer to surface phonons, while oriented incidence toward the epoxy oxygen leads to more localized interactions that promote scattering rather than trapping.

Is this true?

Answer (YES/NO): NO